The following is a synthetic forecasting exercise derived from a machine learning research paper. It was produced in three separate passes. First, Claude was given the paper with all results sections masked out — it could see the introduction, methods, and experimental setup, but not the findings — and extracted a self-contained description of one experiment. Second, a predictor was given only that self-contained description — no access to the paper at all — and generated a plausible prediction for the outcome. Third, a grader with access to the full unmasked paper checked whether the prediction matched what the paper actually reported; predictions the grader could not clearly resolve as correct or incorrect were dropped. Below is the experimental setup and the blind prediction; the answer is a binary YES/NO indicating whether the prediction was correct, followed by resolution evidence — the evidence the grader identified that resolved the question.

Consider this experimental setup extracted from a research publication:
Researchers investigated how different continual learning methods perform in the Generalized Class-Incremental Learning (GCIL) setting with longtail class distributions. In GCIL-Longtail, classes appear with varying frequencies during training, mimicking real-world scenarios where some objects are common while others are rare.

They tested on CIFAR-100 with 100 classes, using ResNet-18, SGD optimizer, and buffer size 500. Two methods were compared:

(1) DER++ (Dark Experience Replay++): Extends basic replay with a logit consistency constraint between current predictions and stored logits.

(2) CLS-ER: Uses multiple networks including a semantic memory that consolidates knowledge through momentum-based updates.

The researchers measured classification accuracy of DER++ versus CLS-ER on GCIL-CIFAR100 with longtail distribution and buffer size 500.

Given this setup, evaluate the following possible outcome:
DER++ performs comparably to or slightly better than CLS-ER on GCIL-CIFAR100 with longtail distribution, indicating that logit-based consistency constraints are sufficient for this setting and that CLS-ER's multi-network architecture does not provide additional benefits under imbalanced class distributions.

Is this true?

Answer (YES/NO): NO